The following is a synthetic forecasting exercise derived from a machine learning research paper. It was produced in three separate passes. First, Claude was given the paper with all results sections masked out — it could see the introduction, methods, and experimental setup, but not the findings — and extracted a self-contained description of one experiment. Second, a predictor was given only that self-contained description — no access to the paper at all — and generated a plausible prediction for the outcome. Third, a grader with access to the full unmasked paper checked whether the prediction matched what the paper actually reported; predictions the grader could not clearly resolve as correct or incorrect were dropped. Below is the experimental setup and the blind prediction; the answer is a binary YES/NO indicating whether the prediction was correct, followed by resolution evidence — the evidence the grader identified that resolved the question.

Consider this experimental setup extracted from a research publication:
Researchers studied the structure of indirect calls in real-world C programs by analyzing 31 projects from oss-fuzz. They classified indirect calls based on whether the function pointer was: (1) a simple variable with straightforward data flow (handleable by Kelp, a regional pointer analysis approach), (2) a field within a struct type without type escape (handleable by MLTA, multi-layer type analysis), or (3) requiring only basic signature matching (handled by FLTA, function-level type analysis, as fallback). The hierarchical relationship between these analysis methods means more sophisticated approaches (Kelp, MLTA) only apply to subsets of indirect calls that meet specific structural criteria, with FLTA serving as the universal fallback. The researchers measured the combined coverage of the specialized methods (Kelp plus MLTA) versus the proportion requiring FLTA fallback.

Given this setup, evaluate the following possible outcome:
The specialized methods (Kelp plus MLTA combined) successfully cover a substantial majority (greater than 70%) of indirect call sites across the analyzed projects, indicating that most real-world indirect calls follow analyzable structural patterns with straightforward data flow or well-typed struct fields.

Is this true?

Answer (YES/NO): NO